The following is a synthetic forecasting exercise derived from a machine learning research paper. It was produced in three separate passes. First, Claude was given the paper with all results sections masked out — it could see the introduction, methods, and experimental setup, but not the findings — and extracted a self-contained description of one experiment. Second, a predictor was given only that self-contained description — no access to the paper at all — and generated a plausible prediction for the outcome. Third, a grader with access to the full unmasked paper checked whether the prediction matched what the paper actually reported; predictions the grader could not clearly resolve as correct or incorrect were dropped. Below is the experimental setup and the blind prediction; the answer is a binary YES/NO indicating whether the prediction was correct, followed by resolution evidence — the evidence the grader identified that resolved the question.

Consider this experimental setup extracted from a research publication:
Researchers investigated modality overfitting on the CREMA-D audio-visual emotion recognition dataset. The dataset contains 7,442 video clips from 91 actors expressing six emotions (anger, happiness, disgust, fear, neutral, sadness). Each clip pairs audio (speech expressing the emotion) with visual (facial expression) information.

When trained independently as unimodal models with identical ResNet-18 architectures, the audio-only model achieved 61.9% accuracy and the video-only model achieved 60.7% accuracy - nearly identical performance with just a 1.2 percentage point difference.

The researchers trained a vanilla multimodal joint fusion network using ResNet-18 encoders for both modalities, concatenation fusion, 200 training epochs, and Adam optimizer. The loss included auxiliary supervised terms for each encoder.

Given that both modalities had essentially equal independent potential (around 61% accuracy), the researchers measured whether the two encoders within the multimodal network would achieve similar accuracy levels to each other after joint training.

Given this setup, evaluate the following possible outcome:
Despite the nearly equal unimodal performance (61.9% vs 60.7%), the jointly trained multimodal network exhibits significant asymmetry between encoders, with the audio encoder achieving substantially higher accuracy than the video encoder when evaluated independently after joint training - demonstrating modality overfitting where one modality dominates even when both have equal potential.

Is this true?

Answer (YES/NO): YES